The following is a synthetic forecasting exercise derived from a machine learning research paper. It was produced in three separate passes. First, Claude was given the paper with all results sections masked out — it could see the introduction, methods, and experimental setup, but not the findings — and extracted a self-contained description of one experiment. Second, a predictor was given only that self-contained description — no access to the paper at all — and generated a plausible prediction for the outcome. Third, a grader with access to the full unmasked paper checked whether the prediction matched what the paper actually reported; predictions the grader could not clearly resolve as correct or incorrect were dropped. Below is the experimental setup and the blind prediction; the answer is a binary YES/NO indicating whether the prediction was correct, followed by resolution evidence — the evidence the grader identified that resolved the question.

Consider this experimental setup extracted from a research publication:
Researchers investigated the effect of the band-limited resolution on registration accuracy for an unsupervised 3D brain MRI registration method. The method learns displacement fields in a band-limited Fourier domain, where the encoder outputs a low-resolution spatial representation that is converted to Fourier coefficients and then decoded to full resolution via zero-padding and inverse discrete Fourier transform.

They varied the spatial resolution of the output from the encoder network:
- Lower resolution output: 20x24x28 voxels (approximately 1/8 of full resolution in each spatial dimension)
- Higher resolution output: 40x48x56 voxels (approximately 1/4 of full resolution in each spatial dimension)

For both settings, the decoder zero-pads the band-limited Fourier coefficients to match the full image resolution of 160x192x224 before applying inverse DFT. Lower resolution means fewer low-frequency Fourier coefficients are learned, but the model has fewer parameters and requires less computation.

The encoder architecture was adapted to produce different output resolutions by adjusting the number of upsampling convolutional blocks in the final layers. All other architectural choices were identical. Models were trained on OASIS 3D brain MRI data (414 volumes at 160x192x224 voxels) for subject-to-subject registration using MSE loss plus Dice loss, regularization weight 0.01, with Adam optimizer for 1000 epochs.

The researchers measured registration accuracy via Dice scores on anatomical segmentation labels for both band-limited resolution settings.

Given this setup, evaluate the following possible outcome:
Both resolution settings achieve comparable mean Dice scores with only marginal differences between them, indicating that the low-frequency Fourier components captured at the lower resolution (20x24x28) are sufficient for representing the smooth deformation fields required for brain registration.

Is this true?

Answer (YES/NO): NO